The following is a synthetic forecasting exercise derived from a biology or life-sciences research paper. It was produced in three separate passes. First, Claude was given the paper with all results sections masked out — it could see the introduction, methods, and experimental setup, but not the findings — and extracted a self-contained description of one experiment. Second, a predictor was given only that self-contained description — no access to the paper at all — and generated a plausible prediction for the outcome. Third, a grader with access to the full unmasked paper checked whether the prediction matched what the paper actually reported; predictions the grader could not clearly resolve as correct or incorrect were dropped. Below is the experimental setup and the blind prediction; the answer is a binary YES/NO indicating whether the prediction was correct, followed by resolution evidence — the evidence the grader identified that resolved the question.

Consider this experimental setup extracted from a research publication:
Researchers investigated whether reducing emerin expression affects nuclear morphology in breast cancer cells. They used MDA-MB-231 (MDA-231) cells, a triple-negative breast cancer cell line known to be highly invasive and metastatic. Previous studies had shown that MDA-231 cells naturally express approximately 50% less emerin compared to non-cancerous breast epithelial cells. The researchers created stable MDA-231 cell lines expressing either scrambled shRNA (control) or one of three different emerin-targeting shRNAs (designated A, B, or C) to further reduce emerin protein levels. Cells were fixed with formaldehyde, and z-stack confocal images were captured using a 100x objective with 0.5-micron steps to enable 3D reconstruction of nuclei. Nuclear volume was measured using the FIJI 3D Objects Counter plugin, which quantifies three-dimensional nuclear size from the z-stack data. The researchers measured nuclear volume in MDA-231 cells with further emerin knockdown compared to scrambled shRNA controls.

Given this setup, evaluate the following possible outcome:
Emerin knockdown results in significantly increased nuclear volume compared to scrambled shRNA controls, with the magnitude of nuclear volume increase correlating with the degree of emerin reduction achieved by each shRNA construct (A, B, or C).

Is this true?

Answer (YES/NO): NO